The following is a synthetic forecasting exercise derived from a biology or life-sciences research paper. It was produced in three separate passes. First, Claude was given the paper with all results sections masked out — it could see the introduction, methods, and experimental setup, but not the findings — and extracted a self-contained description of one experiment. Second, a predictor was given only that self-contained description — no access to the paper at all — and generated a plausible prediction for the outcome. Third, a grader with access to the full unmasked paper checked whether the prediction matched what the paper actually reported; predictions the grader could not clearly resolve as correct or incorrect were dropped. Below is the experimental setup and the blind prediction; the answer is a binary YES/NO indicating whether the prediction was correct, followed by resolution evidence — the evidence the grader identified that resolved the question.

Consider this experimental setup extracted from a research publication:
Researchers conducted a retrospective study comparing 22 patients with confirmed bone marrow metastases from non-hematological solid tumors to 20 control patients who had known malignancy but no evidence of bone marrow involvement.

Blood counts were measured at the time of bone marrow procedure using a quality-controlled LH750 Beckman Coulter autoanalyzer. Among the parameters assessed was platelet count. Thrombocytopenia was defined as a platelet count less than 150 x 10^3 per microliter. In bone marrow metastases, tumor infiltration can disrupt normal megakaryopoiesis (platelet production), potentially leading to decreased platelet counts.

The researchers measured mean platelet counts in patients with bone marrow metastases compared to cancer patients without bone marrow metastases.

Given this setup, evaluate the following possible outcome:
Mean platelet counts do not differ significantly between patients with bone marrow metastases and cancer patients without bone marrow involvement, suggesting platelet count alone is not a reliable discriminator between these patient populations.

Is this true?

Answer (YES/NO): YES